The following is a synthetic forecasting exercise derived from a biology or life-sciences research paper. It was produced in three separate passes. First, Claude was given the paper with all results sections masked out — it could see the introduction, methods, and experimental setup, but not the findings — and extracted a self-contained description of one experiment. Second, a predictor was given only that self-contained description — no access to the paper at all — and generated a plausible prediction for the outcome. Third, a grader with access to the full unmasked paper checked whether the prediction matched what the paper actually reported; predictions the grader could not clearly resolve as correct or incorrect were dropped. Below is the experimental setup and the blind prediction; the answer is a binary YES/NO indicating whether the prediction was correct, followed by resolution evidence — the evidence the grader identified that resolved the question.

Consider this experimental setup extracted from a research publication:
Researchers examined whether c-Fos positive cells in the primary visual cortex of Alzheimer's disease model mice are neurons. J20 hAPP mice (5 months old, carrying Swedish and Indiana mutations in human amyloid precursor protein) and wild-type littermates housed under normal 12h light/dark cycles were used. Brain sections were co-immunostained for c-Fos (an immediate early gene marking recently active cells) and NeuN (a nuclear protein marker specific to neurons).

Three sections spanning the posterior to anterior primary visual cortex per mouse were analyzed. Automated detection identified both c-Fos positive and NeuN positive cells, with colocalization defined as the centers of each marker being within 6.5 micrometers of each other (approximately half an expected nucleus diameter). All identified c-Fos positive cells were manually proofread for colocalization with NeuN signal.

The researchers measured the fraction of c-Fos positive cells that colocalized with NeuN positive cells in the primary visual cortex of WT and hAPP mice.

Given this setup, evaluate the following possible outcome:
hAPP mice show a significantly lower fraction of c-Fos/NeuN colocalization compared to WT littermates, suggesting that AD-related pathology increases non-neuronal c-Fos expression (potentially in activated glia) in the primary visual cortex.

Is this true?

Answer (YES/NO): NO